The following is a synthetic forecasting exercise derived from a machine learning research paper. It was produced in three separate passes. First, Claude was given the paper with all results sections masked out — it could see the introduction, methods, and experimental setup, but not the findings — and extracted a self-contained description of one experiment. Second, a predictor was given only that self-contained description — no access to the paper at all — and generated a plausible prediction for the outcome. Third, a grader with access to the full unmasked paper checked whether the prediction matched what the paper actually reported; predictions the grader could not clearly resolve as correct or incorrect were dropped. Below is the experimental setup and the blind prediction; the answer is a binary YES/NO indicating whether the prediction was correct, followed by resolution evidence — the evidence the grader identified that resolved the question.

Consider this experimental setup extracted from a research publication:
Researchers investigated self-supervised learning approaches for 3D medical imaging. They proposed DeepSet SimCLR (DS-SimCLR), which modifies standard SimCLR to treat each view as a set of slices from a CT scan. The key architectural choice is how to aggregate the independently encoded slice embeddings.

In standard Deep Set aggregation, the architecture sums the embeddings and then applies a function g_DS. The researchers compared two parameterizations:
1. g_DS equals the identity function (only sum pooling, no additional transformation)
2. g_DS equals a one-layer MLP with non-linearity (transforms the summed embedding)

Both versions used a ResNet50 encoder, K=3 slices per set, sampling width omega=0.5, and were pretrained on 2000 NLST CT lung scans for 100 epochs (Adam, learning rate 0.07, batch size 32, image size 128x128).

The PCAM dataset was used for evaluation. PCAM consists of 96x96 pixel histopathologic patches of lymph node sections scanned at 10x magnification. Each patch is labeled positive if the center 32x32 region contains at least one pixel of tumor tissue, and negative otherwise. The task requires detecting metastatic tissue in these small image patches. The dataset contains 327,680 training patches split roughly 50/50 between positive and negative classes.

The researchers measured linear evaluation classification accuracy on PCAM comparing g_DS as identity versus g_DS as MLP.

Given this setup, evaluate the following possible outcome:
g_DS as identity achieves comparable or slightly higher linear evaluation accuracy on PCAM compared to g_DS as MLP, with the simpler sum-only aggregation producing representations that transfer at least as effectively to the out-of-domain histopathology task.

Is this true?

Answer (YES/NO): YES